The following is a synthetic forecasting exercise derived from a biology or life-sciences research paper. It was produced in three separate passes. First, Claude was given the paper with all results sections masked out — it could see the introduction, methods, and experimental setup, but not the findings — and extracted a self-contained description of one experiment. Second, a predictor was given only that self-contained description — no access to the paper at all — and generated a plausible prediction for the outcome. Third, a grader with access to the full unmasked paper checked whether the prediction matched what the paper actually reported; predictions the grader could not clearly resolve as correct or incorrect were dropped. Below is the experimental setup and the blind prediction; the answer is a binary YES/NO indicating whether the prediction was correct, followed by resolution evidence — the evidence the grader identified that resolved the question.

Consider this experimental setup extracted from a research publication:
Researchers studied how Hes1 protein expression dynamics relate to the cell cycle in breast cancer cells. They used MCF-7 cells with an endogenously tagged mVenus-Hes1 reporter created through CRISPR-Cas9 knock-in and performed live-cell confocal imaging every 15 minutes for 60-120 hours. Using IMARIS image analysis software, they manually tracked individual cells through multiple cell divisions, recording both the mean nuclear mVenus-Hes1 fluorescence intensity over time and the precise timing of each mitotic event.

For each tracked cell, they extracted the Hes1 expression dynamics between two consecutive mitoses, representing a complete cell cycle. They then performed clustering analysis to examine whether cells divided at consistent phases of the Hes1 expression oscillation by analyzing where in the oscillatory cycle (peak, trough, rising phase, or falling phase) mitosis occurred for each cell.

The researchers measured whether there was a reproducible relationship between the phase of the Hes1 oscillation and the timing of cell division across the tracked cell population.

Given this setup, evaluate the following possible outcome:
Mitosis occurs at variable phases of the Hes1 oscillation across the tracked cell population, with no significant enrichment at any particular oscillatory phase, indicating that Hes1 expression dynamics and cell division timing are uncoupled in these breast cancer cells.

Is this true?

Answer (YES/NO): NO